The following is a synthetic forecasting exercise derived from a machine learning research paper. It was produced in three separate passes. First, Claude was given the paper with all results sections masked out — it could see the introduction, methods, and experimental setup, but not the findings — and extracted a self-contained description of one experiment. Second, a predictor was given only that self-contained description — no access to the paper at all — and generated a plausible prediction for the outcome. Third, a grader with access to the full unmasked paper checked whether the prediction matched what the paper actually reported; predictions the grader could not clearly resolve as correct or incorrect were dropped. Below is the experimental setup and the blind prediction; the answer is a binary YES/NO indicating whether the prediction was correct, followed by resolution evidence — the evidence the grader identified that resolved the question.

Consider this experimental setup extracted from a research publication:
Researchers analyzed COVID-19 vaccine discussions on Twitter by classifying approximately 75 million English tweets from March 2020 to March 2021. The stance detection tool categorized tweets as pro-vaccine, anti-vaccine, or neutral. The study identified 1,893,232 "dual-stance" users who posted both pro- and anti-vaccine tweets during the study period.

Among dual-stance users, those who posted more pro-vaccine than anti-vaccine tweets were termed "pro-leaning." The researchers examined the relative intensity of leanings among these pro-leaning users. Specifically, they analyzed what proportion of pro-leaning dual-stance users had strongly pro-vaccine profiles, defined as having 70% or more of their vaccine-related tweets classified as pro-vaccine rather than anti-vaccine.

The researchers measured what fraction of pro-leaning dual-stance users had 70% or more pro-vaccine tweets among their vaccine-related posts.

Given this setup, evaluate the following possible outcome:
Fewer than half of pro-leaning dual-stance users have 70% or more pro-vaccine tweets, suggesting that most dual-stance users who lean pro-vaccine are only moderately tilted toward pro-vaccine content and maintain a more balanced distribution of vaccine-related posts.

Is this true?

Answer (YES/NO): NO